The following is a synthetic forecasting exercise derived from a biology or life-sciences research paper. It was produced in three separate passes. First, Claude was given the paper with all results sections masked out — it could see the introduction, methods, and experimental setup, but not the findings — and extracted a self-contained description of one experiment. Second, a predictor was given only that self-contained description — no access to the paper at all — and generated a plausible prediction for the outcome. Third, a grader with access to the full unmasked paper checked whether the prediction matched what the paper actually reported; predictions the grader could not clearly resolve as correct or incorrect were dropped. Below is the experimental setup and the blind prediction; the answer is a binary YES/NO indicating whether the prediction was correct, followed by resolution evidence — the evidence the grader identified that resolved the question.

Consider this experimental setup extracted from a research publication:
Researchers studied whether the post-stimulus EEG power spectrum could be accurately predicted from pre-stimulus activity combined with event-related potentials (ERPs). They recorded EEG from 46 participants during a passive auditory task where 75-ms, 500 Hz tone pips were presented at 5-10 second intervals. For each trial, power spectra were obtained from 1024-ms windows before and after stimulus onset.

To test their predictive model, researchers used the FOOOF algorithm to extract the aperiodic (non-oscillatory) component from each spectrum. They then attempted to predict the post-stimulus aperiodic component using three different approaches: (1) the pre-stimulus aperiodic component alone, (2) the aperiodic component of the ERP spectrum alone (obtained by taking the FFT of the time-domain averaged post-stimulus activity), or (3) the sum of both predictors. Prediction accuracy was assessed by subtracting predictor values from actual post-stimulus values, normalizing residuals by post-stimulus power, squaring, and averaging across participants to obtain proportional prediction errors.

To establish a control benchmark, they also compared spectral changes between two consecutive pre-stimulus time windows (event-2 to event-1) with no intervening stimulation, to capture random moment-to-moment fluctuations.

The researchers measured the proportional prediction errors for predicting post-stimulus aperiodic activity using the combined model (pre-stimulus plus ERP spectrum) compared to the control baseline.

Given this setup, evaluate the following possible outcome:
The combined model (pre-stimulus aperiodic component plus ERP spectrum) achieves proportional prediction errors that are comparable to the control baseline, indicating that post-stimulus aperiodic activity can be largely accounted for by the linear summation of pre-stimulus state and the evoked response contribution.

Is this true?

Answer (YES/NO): YES